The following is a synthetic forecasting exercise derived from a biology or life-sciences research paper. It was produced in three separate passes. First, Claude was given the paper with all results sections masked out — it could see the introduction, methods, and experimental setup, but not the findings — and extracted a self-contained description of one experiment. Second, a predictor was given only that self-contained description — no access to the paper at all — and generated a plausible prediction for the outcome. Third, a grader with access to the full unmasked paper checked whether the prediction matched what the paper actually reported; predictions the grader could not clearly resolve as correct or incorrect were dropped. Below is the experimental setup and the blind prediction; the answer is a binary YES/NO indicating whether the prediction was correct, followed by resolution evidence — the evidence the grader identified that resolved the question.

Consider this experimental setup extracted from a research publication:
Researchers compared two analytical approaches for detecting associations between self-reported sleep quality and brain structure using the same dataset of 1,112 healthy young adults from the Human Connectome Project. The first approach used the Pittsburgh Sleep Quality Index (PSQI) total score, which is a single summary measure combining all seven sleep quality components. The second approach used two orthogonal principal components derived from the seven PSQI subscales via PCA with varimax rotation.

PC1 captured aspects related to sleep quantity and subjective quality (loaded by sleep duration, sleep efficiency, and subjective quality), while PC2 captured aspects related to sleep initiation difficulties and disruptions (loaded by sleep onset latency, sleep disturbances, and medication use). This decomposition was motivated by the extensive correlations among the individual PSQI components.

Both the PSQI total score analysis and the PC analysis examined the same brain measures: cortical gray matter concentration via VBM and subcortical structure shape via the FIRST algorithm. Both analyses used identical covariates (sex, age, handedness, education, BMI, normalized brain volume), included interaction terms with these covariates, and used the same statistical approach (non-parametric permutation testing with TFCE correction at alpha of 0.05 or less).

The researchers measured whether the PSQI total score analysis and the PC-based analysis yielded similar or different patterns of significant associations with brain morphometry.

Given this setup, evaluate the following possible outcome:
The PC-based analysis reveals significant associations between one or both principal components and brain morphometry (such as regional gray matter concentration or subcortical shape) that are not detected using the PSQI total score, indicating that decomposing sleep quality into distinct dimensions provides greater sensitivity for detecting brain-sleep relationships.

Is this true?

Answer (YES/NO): YES